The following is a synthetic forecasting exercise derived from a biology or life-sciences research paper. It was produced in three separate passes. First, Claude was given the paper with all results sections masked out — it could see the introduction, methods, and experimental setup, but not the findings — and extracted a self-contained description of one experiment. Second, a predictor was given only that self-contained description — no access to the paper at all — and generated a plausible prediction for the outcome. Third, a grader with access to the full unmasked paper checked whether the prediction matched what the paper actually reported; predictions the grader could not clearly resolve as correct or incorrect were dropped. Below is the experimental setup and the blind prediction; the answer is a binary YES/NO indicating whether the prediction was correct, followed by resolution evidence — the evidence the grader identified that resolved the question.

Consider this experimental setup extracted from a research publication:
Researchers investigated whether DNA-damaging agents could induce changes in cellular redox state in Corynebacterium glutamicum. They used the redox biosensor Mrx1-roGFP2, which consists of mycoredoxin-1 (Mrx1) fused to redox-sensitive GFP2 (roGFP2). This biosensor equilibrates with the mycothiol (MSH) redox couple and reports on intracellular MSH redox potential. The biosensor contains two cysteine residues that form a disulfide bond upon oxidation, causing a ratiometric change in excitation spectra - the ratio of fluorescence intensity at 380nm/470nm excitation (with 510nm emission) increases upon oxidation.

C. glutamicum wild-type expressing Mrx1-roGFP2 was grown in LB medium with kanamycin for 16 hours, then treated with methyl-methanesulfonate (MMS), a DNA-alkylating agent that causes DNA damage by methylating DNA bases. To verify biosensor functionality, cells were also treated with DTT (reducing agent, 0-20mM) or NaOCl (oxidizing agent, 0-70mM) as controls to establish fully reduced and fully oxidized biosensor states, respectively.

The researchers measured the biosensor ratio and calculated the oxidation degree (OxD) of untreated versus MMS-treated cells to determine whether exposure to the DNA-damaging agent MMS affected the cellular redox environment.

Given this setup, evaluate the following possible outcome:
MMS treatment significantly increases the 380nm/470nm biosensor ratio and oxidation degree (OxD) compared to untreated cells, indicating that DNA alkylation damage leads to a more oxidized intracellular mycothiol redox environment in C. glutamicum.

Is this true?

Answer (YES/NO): YES